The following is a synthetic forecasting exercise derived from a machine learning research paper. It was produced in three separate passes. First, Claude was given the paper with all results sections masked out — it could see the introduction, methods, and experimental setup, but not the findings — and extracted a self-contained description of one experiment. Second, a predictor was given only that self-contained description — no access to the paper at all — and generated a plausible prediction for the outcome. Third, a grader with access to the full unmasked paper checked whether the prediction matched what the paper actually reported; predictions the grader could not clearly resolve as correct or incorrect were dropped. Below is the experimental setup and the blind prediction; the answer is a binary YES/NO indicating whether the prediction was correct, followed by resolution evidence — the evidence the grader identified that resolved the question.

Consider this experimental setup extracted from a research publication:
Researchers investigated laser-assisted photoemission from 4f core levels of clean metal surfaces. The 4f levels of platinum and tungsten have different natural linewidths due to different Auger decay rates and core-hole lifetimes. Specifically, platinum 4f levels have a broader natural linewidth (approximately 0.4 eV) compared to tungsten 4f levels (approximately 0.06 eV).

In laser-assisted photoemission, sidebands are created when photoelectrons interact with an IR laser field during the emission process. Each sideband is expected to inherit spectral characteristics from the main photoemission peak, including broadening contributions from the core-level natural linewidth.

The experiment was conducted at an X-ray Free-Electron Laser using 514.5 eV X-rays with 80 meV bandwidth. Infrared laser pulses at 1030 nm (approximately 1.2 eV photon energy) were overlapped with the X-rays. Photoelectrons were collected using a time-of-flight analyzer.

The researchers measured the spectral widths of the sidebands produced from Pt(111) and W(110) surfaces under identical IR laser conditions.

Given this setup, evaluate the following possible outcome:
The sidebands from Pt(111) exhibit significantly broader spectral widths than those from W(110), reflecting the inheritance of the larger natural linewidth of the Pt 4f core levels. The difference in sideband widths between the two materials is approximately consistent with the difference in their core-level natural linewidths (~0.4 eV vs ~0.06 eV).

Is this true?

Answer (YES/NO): YES